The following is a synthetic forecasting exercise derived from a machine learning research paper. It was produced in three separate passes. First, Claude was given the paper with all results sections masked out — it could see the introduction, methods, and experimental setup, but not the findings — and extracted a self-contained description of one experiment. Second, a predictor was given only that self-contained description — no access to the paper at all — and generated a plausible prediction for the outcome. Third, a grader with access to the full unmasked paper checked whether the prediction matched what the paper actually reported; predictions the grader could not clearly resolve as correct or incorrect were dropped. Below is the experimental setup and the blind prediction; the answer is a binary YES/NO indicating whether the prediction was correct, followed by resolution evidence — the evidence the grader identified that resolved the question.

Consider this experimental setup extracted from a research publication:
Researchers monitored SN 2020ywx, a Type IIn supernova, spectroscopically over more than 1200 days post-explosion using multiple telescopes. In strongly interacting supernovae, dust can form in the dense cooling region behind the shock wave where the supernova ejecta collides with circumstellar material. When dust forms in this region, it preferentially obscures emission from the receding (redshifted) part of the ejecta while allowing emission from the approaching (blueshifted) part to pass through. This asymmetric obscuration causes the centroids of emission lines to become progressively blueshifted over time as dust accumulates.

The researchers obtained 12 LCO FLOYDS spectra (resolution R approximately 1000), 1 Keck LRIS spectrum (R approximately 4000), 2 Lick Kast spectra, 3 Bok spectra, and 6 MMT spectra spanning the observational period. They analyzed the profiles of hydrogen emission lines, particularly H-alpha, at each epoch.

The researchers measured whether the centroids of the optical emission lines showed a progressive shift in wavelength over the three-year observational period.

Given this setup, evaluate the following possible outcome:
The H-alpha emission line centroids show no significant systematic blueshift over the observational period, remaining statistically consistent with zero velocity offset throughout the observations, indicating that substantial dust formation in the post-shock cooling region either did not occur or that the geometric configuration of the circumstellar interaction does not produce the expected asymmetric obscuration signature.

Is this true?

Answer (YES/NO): NO